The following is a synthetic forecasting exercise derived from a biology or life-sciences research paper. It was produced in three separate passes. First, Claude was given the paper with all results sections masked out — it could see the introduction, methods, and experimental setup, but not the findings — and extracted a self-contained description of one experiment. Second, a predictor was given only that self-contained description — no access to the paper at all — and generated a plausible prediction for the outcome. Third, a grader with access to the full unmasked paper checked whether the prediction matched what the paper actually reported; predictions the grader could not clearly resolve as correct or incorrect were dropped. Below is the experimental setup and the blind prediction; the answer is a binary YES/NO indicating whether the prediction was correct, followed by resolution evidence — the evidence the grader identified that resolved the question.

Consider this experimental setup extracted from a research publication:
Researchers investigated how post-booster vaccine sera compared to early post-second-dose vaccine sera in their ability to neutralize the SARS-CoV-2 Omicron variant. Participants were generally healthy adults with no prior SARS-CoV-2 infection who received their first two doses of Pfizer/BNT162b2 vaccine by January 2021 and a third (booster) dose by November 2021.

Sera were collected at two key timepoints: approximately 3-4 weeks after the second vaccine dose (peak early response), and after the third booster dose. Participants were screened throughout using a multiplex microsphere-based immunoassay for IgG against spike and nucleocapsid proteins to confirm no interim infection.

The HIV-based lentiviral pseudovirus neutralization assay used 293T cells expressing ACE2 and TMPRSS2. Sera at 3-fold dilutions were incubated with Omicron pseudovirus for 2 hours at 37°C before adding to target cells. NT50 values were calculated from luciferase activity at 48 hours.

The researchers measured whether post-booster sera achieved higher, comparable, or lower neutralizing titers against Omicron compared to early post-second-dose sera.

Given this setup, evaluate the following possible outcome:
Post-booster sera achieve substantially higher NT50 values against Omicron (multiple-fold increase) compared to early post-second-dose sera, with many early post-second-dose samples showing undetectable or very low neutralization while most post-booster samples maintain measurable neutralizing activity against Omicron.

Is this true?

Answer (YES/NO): YES